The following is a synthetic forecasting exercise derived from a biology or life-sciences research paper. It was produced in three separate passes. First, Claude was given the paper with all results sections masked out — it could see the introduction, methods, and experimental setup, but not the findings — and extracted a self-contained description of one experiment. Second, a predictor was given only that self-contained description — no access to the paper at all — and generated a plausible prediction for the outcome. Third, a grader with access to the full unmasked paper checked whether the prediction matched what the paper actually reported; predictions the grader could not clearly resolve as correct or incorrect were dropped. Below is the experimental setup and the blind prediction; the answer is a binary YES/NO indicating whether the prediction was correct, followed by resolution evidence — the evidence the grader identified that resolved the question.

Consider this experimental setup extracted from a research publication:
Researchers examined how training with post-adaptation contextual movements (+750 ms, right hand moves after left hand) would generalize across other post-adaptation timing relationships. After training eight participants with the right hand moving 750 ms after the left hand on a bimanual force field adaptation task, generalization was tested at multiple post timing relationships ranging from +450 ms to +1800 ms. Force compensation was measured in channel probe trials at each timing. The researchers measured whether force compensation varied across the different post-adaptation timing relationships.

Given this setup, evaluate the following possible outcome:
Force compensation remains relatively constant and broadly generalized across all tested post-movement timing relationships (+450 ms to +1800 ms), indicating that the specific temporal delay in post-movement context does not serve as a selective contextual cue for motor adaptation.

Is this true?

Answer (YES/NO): YES